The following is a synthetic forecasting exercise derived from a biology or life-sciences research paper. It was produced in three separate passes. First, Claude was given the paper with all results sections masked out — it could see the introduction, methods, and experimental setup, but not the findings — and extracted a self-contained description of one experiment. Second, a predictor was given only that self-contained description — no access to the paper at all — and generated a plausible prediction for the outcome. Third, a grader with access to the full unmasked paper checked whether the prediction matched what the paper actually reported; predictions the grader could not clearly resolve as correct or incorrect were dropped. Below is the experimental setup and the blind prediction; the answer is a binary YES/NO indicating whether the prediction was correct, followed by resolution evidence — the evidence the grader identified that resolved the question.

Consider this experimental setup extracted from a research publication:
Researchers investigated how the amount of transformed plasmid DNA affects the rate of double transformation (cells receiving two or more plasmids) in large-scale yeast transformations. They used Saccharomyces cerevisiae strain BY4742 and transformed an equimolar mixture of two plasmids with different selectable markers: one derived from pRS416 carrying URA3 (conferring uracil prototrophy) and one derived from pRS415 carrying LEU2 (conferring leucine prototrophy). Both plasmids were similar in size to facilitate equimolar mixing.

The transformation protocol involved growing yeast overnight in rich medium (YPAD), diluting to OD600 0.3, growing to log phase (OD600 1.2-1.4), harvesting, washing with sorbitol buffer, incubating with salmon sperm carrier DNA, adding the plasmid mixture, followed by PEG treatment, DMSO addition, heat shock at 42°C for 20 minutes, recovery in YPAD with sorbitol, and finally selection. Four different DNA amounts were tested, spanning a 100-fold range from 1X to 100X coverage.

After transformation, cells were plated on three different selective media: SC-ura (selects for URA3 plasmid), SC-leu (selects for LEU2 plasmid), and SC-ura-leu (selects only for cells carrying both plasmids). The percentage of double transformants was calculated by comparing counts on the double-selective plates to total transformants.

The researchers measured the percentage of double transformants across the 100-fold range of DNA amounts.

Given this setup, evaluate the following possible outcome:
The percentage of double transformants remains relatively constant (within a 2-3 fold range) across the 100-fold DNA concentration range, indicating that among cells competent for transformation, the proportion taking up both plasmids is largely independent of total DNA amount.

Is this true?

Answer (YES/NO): NO